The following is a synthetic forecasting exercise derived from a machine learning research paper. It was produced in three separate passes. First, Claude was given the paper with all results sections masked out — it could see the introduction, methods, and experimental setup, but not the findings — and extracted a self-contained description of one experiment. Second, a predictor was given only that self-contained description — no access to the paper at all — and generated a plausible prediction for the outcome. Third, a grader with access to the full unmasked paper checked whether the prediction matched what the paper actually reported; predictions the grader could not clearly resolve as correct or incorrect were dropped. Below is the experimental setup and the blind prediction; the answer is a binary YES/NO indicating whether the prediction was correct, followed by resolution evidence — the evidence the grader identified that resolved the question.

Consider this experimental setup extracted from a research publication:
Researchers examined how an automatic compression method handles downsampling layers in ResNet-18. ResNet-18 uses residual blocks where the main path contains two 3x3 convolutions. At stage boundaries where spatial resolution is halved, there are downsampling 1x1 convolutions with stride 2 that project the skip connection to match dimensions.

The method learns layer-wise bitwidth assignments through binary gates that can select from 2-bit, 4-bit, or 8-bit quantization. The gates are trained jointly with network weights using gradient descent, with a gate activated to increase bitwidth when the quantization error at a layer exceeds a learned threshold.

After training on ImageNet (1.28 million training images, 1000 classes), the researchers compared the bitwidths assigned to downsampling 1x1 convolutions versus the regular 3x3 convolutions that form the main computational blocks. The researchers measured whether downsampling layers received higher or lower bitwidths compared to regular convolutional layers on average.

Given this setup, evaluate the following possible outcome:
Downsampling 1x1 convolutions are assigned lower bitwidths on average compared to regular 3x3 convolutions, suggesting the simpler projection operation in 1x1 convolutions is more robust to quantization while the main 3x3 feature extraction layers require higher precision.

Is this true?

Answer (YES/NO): NO